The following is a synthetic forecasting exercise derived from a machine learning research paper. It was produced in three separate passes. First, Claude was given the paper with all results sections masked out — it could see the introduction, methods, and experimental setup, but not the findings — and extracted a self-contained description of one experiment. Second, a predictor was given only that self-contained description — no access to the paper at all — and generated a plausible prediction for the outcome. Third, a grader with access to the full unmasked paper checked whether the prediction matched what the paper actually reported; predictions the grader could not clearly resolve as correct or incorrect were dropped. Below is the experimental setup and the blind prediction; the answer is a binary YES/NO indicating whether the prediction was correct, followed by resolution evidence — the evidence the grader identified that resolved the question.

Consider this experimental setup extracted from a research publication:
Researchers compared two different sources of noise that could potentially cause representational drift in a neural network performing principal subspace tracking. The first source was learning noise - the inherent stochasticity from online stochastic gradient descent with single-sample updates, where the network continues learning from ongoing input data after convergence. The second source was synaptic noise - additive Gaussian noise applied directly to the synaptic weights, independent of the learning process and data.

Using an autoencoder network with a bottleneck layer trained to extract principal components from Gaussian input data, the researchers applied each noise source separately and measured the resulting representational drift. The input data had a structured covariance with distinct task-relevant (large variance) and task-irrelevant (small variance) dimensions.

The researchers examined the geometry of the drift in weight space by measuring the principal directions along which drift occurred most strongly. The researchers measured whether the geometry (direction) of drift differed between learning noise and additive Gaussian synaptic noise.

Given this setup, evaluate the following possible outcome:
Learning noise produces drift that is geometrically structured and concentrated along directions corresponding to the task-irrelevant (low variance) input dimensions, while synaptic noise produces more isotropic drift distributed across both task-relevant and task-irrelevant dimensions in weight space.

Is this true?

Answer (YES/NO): NO